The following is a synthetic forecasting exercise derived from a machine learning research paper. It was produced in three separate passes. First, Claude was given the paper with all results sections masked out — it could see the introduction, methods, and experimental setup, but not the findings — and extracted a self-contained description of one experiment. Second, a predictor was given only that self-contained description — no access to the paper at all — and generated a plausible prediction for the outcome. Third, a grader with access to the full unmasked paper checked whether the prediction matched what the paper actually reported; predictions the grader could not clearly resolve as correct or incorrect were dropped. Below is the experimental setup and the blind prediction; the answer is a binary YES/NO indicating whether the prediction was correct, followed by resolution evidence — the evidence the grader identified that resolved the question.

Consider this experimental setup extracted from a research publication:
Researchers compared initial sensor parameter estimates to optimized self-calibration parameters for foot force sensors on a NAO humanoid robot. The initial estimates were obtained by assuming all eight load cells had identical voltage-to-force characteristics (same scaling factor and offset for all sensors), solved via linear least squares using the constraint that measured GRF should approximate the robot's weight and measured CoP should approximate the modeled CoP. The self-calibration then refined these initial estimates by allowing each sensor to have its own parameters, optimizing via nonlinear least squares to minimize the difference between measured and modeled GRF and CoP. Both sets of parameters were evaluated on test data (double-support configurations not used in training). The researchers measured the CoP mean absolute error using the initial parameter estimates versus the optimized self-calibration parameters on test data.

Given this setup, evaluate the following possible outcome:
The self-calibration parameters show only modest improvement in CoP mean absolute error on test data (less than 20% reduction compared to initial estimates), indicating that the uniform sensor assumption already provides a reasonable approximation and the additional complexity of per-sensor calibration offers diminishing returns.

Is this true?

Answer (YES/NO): NO